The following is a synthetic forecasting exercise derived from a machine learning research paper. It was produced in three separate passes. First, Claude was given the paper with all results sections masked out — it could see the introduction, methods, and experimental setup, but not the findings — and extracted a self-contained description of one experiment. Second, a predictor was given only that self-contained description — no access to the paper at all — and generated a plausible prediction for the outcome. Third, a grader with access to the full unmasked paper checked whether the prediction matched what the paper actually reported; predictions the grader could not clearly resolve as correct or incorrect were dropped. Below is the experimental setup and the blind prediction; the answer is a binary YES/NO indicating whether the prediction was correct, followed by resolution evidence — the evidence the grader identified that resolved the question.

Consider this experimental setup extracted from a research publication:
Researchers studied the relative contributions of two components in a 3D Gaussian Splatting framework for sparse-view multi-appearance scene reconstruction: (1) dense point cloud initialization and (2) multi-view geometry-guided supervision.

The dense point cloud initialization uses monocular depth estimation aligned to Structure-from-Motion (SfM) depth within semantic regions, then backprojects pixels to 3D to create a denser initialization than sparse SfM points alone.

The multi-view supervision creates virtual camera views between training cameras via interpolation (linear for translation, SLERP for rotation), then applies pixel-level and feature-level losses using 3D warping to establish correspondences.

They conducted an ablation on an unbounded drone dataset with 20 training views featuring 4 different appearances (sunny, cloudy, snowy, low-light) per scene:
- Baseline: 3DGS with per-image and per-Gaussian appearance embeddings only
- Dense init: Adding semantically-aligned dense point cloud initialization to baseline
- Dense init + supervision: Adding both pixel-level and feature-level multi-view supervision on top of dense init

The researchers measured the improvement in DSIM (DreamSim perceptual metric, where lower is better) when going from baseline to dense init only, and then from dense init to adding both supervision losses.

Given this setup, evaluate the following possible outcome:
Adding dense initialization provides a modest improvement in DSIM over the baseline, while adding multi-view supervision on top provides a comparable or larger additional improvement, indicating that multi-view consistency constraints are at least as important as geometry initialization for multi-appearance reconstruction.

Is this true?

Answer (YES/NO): NO